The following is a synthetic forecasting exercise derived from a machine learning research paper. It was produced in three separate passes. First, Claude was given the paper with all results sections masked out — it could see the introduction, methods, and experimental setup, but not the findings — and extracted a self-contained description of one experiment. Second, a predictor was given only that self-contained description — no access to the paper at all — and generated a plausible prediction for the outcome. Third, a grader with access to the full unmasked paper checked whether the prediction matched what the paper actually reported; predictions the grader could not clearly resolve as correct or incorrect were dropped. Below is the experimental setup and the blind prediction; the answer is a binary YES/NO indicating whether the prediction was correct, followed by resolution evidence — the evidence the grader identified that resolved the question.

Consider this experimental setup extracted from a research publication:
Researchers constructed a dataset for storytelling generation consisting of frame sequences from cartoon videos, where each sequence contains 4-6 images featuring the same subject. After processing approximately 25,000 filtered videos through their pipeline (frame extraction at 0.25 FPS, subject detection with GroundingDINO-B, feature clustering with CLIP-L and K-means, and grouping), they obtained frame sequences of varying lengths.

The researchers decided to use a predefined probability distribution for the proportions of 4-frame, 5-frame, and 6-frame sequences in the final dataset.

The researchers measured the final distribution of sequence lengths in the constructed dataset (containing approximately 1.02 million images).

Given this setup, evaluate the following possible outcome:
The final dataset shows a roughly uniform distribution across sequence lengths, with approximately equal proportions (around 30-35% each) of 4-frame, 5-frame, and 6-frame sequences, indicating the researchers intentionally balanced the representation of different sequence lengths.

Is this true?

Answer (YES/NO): NO